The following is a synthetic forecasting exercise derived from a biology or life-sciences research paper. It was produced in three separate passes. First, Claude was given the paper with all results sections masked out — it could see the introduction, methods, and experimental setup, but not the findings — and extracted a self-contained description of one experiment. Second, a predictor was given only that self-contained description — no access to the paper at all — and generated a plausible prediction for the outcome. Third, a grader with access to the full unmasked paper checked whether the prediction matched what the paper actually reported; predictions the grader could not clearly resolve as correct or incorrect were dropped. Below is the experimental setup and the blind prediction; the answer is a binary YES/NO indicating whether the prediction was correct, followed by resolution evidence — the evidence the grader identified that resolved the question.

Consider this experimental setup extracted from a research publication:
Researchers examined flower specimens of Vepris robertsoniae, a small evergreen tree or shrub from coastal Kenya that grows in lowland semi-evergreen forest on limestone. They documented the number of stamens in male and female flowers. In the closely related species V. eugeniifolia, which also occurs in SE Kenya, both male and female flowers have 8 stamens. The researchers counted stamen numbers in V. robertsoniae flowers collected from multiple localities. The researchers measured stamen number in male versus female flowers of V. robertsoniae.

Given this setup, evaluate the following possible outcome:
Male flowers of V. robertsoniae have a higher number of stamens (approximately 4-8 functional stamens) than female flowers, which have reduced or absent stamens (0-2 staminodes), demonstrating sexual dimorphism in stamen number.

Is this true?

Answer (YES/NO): NO